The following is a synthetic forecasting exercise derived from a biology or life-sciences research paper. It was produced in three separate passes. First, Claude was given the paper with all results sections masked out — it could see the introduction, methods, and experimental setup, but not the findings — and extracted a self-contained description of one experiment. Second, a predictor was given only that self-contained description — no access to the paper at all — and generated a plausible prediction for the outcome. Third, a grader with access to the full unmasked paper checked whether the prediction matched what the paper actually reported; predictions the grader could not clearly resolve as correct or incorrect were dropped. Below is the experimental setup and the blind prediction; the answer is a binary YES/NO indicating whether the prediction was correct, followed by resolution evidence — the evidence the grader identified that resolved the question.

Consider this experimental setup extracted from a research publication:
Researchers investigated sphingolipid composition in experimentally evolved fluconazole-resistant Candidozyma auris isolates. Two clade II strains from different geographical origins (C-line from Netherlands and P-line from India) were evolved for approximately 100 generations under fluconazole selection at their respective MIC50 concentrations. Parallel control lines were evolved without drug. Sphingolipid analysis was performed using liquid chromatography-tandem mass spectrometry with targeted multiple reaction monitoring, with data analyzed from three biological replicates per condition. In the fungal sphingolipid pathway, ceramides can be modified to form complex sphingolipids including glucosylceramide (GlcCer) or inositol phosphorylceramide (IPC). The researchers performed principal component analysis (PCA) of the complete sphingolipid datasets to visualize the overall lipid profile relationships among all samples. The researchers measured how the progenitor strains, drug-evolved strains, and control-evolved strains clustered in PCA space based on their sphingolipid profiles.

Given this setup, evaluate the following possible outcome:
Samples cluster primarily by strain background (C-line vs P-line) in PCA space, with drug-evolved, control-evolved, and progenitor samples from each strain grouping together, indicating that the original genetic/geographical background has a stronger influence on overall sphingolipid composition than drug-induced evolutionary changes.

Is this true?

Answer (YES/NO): NO